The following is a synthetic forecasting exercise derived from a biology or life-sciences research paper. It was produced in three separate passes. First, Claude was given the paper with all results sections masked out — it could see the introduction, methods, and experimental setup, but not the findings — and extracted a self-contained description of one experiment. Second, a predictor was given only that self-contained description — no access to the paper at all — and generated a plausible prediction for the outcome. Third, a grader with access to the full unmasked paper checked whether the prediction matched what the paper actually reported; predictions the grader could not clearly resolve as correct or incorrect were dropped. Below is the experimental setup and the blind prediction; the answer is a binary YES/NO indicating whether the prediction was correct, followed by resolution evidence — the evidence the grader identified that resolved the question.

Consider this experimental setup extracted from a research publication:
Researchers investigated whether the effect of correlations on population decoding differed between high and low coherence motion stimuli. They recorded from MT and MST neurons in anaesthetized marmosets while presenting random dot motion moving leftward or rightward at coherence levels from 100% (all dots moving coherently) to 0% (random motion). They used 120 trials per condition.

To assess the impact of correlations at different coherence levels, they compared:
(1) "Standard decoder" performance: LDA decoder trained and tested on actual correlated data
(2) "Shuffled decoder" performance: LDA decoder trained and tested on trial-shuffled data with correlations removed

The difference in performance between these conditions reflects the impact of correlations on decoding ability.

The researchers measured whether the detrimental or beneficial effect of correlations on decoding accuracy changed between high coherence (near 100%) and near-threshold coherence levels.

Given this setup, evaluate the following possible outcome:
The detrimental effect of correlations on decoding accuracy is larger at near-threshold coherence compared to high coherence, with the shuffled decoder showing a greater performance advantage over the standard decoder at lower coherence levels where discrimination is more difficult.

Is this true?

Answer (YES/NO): NO